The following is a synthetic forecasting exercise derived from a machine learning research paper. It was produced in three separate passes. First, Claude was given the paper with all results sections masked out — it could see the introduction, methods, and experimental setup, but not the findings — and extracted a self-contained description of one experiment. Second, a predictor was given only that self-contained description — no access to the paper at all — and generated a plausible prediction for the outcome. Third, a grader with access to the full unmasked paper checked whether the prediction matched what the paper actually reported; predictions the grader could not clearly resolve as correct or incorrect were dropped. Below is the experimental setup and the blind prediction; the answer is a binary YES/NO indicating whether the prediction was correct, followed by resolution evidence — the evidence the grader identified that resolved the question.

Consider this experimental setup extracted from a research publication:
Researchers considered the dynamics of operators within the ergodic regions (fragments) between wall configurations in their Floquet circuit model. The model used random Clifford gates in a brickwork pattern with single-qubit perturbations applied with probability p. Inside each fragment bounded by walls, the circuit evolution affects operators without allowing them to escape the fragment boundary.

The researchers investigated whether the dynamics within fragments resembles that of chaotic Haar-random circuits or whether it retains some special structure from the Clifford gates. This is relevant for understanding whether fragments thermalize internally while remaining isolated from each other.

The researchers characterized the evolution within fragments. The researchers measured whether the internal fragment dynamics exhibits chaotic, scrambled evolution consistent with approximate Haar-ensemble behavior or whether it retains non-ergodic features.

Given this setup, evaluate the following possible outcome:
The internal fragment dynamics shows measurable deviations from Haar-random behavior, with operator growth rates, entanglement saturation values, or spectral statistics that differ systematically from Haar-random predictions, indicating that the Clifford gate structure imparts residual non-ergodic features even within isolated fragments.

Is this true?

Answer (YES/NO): YES